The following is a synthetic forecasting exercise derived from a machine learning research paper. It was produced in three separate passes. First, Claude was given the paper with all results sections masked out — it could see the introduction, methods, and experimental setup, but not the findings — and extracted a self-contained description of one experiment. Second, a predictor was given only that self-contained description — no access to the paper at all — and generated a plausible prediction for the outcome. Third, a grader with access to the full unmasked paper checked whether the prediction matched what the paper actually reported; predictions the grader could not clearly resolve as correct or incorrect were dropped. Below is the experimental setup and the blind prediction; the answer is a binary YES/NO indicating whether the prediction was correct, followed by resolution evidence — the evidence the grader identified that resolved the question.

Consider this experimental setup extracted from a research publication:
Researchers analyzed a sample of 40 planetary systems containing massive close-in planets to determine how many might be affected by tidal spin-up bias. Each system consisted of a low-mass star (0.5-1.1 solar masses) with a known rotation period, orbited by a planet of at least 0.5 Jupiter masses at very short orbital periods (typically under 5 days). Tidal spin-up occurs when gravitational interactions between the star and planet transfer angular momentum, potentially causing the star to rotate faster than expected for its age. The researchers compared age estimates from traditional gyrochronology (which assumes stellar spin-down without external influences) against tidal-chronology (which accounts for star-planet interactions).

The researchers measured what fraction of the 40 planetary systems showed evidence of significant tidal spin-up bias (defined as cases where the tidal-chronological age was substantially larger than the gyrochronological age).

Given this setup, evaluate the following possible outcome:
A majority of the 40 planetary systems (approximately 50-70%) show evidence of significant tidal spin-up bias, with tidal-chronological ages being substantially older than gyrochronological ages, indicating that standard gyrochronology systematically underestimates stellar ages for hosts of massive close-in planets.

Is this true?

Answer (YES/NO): YES